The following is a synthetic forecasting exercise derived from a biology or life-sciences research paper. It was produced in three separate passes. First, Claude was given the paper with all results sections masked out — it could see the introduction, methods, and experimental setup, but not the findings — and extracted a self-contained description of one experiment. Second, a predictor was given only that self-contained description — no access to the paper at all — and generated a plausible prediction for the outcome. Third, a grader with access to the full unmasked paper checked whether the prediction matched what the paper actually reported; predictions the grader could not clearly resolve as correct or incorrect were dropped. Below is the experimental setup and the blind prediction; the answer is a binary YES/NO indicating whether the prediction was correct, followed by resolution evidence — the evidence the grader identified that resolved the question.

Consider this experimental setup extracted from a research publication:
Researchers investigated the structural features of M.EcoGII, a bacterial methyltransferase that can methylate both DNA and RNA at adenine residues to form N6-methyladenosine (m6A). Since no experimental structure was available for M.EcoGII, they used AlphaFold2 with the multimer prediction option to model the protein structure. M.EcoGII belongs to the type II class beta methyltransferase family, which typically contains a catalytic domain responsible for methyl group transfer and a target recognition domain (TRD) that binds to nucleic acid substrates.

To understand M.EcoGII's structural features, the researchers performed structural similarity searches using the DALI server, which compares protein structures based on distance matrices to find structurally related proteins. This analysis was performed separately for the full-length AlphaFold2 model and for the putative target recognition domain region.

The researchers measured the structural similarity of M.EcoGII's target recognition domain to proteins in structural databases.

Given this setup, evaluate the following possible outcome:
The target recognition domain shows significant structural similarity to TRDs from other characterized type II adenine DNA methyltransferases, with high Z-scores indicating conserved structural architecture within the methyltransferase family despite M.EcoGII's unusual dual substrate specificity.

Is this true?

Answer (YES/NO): NO